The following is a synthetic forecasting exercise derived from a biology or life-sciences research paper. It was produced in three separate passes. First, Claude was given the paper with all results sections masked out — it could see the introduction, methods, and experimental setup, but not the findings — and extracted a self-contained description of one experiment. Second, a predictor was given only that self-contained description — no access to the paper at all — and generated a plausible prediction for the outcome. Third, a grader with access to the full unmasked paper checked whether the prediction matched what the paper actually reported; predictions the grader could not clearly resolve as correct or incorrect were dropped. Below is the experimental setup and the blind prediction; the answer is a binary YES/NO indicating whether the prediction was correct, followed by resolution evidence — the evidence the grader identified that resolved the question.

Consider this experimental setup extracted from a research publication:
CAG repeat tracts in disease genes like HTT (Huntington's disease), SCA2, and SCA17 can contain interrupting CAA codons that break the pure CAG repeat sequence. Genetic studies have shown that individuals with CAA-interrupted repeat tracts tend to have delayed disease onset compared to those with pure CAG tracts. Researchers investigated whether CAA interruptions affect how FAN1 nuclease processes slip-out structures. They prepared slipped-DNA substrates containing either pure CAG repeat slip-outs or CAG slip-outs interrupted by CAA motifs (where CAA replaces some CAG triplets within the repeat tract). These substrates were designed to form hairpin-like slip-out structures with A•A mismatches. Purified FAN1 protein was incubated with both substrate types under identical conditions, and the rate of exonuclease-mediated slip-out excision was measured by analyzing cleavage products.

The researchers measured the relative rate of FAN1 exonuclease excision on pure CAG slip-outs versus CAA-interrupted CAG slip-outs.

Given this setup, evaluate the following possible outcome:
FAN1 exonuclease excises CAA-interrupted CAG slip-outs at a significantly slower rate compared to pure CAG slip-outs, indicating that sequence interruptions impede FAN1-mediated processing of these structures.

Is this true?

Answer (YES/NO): YES